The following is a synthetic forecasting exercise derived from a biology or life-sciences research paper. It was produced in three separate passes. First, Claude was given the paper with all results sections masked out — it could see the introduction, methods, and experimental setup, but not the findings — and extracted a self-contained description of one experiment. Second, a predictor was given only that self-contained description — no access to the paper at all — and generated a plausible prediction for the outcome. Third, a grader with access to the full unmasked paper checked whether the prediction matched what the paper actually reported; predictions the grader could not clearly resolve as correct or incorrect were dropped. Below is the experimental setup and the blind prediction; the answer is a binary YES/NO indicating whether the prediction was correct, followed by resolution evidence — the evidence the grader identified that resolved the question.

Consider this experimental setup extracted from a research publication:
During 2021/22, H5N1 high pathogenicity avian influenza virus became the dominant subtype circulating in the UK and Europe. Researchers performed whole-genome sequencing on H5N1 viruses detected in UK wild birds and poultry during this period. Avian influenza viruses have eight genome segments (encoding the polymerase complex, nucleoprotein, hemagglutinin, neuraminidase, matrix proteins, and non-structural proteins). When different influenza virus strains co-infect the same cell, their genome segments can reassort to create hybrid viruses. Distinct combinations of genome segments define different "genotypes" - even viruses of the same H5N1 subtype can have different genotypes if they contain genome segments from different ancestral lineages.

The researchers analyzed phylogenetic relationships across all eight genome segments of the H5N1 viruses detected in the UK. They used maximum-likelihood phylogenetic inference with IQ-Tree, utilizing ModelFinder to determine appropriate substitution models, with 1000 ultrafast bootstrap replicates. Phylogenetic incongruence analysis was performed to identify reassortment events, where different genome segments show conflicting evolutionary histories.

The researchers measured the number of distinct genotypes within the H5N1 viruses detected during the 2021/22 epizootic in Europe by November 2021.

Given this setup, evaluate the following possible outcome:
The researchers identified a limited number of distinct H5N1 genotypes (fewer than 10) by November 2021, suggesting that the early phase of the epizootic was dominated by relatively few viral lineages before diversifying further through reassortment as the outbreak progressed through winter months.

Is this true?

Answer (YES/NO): NO